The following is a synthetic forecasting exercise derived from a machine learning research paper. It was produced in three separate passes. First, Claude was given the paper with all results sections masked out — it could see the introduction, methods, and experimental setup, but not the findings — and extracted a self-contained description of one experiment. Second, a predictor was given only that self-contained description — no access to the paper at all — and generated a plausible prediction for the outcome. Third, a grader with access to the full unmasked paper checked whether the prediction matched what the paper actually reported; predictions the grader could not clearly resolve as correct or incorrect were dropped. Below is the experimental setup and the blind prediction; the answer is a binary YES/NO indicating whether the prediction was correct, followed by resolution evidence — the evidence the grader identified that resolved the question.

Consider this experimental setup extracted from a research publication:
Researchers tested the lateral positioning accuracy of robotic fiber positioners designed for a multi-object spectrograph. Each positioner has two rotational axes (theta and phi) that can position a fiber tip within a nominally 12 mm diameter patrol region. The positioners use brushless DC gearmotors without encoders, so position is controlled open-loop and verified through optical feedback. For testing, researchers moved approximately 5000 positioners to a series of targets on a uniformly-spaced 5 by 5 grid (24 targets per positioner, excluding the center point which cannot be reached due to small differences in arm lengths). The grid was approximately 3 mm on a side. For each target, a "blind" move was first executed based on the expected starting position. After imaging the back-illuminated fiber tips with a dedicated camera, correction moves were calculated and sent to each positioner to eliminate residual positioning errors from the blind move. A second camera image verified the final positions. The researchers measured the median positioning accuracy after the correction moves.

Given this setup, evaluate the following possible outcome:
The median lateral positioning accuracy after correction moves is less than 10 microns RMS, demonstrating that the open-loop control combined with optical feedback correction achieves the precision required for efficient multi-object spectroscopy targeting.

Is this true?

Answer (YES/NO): YES